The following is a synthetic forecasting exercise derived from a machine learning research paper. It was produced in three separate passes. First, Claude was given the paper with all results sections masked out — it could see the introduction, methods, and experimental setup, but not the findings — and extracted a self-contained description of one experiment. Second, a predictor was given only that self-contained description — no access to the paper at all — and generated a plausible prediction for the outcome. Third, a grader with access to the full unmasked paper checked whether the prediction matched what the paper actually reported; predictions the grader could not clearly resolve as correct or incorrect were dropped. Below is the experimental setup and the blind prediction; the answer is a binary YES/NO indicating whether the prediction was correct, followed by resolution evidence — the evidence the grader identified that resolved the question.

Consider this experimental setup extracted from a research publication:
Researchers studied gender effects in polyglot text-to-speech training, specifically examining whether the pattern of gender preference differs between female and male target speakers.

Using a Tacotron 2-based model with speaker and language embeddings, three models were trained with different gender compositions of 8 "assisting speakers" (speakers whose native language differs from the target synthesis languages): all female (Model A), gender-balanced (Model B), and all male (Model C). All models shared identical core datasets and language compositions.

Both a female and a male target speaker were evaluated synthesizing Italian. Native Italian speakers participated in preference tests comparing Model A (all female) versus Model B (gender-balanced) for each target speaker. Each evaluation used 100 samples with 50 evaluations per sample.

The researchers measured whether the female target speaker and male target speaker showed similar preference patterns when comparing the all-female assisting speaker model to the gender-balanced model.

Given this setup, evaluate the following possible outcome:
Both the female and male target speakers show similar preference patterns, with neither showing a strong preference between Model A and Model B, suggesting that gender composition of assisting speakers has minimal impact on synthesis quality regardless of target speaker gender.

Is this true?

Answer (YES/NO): NO